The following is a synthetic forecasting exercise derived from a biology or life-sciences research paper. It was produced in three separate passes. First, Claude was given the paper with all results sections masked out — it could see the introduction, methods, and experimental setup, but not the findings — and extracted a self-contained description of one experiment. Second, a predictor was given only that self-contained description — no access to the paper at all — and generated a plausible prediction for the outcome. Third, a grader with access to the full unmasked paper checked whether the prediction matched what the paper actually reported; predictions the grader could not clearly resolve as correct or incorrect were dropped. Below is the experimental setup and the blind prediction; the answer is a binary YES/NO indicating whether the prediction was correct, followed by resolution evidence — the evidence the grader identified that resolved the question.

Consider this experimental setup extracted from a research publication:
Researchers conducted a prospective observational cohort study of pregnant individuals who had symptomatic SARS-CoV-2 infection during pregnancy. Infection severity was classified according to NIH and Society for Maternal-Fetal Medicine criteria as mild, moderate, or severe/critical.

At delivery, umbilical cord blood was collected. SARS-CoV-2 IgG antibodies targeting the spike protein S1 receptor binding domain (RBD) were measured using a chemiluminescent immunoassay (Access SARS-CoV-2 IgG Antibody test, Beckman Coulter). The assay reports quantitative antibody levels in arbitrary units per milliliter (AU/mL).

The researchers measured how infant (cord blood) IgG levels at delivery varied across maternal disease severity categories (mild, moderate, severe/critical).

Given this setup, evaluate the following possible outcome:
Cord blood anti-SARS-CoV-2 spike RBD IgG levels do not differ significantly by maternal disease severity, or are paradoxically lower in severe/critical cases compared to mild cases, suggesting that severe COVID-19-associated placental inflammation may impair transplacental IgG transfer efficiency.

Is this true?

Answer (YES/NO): NO